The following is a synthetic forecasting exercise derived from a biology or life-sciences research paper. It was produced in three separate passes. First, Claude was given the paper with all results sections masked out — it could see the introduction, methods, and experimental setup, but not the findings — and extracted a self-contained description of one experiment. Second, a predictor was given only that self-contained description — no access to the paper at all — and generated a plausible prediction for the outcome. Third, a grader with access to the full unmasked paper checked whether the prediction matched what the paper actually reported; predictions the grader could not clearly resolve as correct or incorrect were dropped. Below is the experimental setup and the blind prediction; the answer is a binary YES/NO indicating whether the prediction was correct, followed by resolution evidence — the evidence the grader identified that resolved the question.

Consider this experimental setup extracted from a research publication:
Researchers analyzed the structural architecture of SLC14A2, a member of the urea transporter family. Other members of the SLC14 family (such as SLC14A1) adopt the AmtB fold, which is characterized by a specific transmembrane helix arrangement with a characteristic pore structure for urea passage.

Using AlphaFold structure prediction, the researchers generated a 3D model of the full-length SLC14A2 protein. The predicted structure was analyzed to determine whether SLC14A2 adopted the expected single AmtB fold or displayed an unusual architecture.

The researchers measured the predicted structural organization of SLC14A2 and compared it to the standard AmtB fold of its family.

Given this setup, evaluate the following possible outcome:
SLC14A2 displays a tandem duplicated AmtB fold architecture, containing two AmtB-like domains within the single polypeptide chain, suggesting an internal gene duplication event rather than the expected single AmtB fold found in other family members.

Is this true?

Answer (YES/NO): YES